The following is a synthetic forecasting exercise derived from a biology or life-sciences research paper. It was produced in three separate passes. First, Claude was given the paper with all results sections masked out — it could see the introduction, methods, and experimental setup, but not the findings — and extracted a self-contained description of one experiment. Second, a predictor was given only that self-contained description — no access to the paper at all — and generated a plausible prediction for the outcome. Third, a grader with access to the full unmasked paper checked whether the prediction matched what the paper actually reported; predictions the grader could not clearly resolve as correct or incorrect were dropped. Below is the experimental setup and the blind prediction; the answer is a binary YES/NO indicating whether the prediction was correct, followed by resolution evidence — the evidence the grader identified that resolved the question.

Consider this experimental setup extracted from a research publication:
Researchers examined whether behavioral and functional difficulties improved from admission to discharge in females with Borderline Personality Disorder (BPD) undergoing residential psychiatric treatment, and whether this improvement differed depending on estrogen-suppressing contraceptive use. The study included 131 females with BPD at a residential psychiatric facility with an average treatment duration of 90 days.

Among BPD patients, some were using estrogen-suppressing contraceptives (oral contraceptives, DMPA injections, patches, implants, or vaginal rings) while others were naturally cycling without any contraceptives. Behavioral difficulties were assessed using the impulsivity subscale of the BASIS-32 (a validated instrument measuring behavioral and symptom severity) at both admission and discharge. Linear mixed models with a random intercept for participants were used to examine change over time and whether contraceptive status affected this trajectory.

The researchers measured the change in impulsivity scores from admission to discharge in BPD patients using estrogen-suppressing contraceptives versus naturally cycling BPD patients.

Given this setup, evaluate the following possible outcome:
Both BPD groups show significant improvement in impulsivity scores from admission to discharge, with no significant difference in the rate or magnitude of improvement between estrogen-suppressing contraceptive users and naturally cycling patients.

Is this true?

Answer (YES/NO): NO